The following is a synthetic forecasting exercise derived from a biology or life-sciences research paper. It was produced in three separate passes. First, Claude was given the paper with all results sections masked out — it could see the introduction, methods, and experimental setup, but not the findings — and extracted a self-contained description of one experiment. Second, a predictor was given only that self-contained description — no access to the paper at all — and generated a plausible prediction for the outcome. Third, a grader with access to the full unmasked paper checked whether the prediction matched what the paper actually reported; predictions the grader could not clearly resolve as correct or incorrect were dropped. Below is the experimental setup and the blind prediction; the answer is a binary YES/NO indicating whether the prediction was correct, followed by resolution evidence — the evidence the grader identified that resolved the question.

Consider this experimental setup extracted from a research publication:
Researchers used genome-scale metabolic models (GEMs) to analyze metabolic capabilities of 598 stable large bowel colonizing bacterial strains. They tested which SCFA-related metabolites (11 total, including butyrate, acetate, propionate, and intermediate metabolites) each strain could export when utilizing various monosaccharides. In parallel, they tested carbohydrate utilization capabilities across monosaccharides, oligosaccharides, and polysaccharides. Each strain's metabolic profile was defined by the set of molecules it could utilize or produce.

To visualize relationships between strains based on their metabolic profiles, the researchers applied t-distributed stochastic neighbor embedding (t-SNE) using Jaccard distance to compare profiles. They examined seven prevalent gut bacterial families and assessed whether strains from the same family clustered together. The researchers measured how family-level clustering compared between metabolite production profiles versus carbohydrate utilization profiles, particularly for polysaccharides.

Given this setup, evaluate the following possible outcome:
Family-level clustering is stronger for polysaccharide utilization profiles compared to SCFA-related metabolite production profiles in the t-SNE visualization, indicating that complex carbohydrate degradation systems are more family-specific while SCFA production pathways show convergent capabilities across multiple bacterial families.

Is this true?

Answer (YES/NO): NO